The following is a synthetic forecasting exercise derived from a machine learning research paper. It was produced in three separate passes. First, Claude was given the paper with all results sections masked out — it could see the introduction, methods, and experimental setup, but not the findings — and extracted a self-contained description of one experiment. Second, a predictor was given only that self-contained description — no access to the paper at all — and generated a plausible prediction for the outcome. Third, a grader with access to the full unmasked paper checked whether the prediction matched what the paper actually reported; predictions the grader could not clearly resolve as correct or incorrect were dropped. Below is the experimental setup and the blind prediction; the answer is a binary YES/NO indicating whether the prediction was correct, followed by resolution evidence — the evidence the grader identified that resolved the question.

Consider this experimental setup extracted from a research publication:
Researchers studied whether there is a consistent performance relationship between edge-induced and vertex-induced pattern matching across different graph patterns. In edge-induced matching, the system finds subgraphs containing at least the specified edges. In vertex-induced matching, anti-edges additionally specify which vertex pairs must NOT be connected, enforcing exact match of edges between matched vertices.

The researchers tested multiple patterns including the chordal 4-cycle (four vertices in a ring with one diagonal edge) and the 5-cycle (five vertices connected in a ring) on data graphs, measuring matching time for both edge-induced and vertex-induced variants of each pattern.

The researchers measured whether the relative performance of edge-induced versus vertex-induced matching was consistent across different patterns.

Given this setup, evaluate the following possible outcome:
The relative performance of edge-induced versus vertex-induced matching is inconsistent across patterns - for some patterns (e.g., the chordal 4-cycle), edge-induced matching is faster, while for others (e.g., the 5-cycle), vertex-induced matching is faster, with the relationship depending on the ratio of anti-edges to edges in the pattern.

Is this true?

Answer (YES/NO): YES